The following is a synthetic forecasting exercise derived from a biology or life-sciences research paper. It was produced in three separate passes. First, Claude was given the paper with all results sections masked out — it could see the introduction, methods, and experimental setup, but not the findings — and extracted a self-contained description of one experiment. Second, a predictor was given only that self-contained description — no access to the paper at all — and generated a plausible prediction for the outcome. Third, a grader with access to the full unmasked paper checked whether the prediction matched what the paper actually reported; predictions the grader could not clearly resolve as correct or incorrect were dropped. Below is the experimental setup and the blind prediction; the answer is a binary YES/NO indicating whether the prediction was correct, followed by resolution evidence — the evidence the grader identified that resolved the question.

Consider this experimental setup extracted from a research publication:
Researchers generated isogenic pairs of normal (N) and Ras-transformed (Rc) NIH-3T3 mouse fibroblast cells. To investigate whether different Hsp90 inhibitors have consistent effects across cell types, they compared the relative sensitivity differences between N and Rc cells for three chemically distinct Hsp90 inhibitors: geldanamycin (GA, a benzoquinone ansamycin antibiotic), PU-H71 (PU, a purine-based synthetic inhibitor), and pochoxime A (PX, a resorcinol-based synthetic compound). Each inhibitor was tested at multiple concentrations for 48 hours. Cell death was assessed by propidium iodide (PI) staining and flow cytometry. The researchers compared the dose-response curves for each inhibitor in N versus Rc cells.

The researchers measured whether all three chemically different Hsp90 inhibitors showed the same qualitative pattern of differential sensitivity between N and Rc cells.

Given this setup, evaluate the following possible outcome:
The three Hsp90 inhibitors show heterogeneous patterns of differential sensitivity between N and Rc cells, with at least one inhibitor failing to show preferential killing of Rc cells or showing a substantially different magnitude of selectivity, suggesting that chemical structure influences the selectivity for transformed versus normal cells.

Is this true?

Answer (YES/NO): NO